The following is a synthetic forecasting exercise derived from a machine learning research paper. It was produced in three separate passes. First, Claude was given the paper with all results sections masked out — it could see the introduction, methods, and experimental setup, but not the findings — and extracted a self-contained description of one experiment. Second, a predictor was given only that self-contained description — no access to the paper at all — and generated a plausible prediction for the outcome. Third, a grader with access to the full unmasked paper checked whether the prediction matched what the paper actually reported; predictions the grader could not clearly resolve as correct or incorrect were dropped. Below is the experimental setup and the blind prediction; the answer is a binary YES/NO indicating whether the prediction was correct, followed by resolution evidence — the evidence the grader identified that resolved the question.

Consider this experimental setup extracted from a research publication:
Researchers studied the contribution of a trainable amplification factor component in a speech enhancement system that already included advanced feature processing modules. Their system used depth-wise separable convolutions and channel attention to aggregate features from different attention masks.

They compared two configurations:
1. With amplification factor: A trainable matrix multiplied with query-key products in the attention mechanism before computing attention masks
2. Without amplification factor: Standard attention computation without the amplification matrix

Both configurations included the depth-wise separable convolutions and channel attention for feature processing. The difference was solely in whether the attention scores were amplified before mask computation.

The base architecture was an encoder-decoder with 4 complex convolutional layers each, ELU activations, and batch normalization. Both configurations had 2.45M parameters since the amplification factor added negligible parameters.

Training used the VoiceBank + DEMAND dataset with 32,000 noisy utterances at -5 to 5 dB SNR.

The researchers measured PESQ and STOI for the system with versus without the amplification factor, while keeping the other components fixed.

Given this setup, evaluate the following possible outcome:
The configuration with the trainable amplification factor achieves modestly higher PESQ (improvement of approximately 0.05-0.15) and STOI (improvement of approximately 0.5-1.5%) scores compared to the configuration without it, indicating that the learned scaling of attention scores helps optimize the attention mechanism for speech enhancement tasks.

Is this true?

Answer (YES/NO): NO